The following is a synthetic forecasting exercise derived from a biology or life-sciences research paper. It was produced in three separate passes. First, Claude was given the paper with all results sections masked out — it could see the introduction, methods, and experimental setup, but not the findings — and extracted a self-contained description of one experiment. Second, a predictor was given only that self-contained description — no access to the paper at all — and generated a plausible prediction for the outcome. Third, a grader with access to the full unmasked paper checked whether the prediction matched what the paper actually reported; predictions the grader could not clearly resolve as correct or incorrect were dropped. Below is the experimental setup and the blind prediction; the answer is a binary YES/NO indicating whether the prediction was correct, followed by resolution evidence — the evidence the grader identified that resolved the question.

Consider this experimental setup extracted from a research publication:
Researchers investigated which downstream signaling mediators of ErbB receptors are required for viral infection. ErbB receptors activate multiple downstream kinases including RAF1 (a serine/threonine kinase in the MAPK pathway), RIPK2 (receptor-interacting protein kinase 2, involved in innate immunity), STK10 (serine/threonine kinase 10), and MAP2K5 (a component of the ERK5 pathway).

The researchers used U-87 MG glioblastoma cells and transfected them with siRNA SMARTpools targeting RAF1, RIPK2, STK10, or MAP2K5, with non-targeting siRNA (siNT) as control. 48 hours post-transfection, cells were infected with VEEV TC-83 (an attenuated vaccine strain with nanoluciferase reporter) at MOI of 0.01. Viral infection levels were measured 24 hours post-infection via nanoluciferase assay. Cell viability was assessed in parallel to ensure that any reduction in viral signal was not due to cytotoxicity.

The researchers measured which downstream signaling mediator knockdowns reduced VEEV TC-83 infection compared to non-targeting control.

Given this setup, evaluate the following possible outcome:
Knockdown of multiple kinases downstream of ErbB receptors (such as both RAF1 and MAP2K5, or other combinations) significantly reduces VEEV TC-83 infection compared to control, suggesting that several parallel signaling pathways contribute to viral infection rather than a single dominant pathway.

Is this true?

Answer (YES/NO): NO